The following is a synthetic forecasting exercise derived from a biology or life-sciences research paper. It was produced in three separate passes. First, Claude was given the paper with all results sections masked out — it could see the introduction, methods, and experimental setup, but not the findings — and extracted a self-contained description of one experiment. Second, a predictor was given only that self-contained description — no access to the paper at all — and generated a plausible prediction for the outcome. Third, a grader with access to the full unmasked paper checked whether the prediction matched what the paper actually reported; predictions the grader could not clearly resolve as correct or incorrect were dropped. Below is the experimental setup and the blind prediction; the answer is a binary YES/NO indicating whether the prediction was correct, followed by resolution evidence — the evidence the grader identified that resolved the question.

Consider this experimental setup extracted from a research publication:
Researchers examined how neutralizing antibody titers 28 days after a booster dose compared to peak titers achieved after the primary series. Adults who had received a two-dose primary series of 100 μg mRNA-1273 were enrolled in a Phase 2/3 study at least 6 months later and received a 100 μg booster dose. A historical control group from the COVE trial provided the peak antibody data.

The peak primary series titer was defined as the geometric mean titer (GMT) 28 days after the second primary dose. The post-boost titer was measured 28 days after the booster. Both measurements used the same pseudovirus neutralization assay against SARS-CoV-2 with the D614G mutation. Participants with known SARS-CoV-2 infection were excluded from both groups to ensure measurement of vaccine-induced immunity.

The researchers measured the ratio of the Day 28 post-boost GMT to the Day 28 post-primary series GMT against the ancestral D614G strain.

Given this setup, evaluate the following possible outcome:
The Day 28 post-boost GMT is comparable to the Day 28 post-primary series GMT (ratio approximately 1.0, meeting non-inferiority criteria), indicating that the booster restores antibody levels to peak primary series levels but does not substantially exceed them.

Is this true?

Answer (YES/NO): NO